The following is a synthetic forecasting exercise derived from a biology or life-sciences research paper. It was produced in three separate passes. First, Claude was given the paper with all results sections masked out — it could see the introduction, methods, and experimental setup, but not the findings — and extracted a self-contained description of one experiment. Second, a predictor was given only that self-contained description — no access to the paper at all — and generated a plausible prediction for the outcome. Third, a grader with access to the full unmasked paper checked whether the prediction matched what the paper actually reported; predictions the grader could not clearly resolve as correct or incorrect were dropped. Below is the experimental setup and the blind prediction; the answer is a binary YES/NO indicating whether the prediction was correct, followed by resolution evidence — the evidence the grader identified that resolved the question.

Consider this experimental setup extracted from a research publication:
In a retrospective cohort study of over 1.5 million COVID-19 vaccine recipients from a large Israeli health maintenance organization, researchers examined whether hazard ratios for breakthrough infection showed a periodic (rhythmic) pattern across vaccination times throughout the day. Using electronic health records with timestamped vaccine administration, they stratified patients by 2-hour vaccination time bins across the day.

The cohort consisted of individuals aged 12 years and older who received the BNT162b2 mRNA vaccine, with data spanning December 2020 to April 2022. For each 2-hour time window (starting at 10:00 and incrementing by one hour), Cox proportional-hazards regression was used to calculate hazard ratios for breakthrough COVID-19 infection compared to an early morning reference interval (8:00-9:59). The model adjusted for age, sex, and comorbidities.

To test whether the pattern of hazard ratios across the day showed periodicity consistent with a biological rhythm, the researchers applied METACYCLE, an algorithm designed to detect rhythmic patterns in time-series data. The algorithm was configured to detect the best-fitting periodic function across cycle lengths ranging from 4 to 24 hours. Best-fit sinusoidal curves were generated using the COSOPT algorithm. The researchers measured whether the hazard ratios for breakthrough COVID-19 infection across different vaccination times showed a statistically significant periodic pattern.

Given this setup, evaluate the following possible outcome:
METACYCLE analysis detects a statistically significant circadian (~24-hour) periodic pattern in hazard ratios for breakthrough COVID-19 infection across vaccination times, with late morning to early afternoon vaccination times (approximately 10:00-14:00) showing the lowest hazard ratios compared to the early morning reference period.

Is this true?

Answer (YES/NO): NO